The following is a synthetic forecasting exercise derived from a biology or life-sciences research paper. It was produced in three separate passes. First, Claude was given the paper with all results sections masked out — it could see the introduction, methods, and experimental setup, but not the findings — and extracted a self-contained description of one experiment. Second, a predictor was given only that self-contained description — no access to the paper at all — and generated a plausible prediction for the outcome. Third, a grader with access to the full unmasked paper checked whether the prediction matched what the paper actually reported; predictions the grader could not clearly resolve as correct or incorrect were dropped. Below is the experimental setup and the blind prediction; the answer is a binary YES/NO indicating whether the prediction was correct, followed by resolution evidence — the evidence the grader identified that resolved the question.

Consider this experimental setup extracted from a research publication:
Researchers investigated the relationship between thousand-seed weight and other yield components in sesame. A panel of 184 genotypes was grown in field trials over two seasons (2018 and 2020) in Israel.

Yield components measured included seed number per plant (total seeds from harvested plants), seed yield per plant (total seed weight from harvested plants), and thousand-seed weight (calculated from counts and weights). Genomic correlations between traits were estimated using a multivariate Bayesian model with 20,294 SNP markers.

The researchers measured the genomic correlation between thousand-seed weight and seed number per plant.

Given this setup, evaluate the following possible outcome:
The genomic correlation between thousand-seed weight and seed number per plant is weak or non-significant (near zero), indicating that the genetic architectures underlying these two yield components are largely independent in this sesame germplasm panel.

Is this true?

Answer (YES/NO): YES